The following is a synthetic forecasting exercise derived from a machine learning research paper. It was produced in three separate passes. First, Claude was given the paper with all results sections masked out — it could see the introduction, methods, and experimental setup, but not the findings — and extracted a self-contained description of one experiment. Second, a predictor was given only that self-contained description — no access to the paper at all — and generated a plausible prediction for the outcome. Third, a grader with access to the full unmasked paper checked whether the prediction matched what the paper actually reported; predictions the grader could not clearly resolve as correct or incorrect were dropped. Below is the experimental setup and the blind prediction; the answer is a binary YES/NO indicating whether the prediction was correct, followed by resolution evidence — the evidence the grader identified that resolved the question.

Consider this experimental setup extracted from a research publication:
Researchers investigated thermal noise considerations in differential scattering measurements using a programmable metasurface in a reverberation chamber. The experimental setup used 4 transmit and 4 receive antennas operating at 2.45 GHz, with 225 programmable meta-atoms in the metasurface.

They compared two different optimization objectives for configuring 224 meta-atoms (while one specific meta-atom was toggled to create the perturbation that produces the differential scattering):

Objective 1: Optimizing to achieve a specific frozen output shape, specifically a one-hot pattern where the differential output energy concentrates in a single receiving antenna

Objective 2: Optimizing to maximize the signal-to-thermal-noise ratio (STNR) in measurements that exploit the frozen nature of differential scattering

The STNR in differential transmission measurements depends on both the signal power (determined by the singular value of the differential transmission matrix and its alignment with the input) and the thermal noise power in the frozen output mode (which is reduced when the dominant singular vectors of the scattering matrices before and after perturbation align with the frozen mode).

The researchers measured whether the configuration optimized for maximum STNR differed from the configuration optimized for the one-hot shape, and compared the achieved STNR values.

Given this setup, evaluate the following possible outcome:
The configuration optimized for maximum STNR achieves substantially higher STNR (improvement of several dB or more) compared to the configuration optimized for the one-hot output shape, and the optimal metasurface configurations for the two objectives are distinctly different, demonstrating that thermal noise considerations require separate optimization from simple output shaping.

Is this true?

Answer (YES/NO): YES